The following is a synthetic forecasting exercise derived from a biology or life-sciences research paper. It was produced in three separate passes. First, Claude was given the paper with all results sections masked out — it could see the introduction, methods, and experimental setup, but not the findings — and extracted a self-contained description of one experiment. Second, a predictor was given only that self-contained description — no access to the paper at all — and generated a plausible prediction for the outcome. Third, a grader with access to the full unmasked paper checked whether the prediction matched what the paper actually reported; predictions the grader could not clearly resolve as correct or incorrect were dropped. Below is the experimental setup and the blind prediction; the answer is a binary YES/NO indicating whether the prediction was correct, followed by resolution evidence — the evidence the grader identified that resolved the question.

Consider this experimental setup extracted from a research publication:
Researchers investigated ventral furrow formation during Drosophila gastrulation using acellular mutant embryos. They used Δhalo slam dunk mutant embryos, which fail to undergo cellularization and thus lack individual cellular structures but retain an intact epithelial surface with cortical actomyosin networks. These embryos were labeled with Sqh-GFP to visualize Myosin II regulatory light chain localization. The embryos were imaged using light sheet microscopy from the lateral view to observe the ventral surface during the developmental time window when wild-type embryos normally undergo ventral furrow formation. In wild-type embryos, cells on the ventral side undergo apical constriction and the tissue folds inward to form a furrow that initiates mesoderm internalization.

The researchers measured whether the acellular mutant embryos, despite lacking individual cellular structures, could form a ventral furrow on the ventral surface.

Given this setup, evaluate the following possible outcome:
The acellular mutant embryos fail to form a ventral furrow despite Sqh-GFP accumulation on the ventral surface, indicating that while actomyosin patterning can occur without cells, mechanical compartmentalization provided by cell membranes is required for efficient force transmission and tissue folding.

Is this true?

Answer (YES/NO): NO